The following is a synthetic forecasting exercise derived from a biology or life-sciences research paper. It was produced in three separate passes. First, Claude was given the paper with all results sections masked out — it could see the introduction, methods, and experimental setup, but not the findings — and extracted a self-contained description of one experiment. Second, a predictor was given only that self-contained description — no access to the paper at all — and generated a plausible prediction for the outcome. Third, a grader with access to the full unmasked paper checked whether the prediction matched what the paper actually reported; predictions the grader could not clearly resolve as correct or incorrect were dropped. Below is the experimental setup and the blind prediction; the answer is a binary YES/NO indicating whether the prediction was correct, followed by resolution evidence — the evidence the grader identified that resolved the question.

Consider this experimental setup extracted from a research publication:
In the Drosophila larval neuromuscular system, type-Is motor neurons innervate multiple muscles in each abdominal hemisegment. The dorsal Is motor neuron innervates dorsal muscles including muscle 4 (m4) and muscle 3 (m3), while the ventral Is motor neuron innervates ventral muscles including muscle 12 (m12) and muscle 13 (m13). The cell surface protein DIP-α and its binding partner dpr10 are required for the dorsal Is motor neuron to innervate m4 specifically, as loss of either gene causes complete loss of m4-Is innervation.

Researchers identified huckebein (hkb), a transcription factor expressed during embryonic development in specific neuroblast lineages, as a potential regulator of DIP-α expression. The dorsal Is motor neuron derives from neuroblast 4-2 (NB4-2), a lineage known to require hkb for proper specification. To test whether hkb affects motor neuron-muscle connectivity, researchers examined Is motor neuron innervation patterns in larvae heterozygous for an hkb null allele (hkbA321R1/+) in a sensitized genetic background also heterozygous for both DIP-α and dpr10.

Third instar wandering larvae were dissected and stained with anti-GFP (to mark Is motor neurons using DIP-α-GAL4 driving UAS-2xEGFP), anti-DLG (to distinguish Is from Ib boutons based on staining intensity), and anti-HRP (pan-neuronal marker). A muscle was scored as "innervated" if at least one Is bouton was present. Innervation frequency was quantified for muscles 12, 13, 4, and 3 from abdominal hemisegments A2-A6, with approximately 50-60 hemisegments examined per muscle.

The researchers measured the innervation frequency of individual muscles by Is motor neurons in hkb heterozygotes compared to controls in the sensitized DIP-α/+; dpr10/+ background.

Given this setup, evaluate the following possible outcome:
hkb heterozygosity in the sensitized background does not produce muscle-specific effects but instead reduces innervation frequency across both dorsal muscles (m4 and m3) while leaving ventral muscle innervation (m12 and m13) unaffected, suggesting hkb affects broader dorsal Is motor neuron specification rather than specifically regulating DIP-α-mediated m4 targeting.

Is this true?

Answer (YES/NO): NO